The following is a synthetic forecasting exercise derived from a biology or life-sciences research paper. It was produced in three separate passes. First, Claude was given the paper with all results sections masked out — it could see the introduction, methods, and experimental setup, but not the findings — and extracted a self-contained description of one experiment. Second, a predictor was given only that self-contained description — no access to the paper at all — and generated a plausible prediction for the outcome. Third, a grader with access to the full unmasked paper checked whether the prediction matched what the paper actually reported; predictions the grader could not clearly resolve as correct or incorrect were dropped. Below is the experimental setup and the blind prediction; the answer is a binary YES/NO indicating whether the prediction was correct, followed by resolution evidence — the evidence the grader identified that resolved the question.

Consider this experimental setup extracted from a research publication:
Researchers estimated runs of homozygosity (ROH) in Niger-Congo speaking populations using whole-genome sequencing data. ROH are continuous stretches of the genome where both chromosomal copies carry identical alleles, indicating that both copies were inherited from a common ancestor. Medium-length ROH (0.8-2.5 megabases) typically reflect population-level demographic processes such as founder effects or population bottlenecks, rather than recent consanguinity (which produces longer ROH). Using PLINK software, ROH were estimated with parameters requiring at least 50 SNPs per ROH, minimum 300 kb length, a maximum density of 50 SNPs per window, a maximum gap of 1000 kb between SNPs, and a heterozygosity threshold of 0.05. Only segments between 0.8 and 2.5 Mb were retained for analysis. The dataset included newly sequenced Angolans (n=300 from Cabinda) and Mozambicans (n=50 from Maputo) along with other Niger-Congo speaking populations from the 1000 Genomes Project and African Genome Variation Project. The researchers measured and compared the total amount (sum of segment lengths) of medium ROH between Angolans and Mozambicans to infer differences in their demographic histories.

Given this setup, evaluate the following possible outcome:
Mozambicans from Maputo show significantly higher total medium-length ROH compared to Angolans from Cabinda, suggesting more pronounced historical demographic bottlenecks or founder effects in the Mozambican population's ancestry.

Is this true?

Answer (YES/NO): YES